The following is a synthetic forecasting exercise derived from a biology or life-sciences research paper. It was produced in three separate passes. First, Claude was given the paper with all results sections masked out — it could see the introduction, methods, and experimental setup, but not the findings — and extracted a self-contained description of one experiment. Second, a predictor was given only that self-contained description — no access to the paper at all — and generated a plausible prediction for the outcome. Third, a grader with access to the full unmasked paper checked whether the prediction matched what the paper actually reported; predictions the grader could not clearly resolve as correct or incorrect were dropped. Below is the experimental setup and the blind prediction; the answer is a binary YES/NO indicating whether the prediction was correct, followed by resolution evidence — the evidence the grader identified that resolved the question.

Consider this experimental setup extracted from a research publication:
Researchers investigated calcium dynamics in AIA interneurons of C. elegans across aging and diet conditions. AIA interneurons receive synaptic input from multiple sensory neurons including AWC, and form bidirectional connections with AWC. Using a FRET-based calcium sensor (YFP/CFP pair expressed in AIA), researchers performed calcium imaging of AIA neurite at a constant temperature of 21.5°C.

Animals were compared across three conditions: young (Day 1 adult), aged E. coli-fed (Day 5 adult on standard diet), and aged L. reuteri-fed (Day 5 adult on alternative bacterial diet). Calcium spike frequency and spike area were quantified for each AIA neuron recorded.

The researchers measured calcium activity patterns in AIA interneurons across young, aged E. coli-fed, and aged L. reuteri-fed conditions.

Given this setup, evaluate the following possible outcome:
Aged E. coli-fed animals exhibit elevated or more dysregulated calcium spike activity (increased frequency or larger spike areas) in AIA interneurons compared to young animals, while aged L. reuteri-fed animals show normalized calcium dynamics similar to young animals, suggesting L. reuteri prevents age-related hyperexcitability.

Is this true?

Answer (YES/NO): YES